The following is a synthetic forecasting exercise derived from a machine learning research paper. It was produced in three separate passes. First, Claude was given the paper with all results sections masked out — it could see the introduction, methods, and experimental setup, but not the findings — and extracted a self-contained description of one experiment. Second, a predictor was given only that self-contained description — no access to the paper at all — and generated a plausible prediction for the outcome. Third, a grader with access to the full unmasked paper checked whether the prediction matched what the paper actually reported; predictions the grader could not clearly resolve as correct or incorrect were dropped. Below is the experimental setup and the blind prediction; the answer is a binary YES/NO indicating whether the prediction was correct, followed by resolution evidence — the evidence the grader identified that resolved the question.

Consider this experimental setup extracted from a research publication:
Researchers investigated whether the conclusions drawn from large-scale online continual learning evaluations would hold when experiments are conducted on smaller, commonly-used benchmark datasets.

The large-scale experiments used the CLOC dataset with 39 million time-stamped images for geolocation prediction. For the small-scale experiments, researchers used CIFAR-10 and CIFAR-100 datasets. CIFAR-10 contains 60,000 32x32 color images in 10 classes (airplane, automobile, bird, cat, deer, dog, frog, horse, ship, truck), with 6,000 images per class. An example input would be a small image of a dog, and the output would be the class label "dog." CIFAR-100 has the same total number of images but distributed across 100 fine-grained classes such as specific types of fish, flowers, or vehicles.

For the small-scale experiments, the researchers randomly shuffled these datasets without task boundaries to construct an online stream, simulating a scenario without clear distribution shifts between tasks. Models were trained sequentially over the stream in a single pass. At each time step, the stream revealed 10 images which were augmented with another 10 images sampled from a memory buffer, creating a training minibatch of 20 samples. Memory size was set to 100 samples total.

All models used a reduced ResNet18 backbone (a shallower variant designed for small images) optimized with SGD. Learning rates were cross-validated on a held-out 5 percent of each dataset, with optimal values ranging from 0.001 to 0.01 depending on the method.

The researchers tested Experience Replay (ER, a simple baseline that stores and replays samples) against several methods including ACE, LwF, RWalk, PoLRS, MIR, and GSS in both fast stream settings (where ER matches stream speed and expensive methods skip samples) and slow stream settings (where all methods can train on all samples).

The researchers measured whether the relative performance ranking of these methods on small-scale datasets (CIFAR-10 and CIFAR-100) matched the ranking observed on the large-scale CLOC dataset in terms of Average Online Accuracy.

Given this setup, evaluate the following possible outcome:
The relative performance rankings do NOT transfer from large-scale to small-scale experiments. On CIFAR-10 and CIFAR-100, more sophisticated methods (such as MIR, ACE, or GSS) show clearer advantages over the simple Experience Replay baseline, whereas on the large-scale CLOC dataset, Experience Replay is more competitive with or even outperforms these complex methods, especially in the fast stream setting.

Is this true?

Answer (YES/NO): NO